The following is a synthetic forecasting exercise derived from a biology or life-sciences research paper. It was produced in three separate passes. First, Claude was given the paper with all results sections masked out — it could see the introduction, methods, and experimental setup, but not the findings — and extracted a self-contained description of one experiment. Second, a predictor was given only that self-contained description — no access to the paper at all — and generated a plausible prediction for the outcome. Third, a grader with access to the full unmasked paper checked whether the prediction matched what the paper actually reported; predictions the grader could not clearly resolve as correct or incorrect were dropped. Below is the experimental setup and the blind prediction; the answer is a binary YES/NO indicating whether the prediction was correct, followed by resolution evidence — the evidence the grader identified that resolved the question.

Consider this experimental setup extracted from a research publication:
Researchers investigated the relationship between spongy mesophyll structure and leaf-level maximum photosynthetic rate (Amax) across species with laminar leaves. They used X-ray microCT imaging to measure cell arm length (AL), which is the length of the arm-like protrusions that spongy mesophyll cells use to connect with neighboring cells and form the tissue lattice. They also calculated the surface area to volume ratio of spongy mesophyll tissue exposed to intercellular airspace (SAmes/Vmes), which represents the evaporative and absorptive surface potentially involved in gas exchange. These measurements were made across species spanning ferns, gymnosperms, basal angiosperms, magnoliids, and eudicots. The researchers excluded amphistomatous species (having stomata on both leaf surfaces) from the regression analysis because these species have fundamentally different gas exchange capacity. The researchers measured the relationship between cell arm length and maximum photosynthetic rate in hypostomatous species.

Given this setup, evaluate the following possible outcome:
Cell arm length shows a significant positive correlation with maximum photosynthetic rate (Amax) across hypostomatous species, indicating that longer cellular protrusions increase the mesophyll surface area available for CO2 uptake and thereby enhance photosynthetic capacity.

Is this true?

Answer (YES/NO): NO